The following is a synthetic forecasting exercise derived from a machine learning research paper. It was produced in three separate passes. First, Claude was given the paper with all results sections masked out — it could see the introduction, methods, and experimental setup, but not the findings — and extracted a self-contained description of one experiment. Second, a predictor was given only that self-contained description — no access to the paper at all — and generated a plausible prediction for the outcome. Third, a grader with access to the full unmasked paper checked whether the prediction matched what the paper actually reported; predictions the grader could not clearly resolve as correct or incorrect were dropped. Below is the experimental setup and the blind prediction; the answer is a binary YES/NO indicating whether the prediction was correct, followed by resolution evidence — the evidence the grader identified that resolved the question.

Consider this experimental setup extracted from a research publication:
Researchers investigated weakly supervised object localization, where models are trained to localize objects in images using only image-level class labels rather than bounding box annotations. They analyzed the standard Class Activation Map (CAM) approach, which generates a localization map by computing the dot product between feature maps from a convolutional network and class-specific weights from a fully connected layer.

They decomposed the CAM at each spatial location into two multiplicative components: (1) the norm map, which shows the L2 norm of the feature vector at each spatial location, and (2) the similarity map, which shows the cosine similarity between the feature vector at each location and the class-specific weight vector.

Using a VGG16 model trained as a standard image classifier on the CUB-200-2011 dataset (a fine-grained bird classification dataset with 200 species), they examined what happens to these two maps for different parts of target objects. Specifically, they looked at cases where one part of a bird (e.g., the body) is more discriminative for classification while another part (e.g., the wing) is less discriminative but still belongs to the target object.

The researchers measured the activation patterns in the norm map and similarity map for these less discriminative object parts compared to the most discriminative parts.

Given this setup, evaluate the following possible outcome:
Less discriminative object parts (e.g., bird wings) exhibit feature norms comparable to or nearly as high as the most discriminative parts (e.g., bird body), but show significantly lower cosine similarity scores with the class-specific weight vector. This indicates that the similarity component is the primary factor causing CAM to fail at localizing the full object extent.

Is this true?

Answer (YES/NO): YES